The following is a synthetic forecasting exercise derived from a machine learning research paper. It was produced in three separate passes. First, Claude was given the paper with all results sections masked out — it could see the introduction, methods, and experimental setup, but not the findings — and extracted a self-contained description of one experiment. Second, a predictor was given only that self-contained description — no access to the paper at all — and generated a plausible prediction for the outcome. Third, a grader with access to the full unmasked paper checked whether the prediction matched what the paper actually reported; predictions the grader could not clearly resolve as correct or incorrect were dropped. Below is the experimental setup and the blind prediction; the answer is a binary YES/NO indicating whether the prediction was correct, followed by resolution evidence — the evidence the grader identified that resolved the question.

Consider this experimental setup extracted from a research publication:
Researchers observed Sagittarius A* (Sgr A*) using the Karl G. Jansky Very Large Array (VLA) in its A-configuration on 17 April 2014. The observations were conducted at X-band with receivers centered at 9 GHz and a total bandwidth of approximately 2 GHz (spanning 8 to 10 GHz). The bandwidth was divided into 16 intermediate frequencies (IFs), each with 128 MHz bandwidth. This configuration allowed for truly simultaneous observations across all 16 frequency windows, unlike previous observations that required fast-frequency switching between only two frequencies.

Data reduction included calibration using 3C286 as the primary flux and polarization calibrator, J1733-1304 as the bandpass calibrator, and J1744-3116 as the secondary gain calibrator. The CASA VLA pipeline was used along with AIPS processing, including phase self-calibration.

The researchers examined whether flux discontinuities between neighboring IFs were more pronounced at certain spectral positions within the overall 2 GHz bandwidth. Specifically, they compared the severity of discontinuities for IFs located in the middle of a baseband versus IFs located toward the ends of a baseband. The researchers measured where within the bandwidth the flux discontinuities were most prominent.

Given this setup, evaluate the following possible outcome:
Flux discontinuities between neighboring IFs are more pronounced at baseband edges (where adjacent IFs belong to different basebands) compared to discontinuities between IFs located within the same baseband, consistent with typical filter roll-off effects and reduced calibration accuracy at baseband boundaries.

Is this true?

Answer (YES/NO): YES